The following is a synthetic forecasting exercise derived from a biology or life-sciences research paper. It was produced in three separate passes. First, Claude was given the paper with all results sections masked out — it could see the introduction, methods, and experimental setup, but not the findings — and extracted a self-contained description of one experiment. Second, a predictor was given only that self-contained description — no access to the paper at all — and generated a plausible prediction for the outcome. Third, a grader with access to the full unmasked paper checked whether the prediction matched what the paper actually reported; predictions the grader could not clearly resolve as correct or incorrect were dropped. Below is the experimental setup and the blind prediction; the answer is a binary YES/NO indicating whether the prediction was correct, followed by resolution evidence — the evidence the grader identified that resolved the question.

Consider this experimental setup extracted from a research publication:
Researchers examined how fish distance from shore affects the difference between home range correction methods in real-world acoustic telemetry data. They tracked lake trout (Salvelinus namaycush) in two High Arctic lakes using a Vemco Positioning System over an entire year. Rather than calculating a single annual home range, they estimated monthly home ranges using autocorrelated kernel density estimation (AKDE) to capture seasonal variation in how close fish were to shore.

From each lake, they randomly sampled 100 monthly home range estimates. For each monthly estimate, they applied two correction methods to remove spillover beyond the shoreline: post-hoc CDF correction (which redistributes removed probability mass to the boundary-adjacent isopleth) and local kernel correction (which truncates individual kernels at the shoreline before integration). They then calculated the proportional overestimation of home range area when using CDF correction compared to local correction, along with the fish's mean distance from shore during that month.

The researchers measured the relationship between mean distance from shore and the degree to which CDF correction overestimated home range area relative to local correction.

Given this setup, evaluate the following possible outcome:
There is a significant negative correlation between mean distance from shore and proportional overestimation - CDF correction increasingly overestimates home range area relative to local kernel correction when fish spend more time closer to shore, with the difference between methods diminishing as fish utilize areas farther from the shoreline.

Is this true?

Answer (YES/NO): YES